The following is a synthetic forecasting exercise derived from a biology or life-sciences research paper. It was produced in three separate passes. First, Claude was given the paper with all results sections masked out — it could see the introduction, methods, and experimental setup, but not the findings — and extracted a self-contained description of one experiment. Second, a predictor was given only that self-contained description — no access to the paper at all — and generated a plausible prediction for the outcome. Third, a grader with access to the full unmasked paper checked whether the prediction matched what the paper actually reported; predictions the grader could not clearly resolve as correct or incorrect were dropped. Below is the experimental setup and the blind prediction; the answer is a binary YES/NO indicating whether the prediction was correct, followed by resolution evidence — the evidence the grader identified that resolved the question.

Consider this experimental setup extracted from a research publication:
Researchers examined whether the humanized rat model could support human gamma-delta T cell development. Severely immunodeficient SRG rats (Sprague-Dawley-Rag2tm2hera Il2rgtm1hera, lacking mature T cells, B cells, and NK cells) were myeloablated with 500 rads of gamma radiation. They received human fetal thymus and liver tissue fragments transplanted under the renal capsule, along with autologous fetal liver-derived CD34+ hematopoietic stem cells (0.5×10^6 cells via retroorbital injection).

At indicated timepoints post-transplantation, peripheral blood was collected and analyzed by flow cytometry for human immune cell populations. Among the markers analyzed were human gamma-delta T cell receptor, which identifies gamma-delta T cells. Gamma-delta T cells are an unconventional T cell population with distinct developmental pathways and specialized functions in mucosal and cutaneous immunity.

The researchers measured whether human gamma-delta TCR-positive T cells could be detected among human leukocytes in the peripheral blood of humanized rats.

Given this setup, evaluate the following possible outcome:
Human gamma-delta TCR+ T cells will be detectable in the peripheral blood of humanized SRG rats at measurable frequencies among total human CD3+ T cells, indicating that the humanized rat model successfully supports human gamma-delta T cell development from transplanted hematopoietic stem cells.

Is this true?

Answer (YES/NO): NO